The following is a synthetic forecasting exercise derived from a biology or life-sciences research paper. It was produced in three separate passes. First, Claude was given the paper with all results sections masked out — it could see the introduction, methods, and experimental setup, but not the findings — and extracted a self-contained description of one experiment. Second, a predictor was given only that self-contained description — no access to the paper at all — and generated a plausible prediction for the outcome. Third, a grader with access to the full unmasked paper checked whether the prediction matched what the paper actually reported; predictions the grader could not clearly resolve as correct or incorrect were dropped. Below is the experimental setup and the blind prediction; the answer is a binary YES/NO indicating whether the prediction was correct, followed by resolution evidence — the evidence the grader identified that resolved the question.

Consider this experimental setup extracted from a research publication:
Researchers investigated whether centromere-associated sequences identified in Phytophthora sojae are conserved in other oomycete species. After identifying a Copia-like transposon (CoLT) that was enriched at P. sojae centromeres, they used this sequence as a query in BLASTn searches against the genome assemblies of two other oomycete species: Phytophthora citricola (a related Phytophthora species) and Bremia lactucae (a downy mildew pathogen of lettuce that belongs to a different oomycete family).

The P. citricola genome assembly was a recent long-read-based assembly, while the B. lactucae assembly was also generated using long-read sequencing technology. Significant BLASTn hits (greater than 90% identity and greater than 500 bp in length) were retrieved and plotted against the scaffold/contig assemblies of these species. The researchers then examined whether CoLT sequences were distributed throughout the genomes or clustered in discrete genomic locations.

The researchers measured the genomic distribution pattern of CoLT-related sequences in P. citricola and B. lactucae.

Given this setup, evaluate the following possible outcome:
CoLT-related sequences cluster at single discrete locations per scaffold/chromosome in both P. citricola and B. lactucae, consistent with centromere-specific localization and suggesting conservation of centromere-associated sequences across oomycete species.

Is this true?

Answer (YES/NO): YES